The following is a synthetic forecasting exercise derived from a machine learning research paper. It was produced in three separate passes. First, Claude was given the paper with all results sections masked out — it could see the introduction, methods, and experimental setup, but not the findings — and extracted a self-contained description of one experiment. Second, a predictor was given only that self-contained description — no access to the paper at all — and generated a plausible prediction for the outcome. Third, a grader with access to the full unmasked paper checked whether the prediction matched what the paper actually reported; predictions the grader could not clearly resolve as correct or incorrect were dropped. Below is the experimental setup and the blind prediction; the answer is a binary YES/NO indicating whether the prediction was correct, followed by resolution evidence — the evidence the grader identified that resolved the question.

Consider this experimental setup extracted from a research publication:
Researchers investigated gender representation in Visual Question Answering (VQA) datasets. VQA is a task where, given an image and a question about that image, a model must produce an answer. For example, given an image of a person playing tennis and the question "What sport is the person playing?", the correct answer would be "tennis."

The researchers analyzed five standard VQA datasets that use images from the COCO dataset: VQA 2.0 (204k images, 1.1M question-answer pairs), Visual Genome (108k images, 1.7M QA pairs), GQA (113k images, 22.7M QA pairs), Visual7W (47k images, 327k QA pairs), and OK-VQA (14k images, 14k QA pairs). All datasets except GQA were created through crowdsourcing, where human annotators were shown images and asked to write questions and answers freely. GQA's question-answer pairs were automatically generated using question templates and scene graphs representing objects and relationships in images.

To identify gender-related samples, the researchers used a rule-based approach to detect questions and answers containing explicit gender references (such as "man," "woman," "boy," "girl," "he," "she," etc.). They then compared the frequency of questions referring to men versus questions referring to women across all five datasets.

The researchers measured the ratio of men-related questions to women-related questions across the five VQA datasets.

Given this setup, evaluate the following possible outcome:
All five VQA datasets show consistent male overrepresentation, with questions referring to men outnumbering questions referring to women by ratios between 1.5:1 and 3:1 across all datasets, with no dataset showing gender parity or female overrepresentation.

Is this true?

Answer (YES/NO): YES